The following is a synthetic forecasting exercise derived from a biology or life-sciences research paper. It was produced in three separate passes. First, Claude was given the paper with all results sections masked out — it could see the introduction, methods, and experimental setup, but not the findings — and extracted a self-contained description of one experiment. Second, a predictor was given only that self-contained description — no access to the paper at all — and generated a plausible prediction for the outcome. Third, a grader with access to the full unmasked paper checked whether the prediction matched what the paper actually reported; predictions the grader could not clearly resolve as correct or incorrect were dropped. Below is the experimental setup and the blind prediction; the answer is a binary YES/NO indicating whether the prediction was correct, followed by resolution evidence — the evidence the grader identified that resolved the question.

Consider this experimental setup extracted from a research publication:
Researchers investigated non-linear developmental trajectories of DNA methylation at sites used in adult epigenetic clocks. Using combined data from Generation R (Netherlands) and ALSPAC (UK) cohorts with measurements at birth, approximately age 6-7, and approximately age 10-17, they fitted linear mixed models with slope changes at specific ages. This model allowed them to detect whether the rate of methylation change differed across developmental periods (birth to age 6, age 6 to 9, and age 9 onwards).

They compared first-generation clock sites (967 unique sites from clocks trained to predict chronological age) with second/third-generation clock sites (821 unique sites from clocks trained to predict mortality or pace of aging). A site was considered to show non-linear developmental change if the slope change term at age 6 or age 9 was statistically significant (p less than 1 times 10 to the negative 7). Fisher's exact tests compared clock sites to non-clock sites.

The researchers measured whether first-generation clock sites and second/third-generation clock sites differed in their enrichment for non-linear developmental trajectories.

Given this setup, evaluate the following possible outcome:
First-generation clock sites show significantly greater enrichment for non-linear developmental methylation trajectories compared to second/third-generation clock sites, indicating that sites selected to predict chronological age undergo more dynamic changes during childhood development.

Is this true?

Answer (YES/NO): NO